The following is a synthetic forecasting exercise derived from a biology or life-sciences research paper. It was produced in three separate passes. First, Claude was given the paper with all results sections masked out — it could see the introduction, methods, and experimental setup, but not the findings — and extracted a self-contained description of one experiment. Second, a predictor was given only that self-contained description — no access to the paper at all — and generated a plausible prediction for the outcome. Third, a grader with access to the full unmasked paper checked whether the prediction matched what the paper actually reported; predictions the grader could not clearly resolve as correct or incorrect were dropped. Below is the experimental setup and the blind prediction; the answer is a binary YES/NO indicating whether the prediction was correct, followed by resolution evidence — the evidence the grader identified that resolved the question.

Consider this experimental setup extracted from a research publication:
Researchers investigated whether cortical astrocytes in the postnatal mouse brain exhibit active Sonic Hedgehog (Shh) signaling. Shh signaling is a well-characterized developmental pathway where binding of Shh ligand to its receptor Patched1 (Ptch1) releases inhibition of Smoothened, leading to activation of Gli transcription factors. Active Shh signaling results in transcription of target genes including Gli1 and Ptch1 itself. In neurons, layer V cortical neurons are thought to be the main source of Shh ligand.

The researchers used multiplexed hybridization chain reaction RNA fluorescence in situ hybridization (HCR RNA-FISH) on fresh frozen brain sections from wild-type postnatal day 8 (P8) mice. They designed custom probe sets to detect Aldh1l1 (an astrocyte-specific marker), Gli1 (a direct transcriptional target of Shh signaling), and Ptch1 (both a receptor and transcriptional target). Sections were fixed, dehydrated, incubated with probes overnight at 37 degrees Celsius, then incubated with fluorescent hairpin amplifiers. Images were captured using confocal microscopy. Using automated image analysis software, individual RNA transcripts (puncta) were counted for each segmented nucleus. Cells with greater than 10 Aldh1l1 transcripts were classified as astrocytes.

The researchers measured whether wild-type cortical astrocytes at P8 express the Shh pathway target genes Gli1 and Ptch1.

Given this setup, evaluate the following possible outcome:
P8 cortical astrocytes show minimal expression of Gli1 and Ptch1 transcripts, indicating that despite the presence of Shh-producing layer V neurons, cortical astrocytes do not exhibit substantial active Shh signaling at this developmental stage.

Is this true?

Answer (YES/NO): NO